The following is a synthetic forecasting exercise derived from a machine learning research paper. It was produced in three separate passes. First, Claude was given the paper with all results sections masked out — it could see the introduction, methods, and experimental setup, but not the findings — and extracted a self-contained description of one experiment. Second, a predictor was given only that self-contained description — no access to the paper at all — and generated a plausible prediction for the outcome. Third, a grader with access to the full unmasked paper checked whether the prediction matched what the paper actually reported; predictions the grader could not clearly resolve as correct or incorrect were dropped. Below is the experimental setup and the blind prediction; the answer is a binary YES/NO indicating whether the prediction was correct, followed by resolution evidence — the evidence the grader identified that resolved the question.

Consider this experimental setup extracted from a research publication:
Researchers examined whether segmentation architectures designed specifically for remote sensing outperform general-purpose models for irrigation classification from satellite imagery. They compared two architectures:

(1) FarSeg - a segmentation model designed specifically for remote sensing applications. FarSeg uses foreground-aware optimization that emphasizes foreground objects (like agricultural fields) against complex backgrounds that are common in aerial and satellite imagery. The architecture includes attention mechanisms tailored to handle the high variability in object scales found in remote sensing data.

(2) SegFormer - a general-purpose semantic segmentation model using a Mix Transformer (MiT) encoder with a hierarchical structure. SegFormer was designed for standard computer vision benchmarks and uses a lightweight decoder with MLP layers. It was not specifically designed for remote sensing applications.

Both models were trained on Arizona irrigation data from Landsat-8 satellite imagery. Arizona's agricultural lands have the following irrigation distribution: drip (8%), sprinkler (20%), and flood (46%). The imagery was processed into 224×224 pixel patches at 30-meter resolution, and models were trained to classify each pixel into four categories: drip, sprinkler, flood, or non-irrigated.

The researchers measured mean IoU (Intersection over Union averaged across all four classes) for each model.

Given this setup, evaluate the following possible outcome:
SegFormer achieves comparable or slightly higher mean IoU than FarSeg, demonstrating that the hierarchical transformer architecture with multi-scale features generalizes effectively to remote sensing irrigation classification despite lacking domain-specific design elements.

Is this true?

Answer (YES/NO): NO